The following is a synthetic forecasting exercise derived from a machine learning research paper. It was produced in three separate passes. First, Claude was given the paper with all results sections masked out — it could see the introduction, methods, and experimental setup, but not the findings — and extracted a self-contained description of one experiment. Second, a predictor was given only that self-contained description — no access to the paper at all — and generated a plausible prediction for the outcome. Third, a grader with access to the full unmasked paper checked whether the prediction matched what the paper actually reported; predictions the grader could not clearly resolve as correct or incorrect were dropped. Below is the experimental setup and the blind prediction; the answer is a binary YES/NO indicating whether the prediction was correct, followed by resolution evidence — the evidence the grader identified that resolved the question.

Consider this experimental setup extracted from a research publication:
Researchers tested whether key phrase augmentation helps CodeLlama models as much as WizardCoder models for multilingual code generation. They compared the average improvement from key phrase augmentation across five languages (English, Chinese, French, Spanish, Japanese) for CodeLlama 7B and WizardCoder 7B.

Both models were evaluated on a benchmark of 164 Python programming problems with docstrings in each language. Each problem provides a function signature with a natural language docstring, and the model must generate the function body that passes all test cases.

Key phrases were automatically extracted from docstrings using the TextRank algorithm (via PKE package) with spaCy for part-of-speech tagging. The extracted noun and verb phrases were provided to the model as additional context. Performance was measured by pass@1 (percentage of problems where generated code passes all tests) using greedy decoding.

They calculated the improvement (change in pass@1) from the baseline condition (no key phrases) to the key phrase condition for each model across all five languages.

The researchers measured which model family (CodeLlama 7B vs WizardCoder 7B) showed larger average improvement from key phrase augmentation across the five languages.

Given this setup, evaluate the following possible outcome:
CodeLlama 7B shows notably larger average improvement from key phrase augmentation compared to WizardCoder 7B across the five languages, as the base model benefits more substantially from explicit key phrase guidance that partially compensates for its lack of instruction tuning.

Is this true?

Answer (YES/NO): YES